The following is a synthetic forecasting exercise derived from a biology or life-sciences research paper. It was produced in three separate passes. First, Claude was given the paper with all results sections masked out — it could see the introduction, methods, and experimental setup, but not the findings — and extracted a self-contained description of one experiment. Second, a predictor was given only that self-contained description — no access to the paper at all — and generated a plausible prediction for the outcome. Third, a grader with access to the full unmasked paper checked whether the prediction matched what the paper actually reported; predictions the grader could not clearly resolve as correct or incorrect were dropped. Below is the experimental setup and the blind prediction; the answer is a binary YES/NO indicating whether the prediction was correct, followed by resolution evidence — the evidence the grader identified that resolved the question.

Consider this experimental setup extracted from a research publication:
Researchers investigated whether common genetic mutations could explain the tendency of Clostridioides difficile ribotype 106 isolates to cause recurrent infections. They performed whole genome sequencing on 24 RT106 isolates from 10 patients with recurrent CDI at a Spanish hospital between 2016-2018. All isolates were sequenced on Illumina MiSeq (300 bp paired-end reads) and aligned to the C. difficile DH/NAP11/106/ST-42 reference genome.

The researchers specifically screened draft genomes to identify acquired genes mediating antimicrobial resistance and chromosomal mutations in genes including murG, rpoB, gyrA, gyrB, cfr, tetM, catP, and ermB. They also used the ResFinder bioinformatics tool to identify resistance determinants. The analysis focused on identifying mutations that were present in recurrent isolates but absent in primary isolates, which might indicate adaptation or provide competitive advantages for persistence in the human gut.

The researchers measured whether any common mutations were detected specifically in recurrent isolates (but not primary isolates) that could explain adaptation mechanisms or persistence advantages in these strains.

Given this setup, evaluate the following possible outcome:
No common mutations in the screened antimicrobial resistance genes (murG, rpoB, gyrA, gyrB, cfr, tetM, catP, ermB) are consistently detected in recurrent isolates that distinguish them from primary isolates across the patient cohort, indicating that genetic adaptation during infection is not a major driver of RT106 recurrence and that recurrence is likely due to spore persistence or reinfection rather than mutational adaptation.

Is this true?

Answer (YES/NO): YES